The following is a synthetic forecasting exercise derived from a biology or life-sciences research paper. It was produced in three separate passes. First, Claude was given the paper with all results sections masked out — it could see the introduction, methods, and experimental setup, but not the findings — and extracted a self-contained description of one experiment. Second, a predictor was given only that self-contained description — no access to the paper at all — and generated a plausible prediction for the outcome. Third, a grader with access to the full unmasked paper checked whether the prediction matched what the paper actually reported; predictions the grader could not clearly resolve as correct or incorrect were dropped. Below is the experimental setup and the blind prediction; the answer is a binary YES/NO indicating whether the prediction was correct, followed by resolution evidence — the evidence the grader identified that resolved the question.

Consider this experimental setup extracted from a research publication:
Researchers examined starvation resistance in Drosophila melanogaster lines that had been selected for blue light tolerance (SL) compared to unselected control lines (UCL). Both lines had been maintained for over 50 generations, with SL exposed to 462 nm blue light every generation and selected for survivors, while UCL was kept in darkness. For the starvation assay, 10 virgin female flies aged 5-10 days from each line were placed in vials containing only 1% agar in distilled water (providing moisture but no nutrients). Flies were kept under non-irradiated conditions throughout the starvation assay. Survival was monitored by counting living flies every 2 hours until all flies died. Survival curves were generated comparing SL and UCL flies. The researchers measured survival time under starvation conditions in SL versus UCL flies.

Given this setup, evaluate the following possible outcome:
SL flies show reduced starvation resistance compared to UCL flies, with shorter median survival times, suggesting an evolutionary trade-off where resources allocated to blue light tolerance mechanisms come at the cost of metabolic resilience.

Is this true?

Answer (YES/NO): NO